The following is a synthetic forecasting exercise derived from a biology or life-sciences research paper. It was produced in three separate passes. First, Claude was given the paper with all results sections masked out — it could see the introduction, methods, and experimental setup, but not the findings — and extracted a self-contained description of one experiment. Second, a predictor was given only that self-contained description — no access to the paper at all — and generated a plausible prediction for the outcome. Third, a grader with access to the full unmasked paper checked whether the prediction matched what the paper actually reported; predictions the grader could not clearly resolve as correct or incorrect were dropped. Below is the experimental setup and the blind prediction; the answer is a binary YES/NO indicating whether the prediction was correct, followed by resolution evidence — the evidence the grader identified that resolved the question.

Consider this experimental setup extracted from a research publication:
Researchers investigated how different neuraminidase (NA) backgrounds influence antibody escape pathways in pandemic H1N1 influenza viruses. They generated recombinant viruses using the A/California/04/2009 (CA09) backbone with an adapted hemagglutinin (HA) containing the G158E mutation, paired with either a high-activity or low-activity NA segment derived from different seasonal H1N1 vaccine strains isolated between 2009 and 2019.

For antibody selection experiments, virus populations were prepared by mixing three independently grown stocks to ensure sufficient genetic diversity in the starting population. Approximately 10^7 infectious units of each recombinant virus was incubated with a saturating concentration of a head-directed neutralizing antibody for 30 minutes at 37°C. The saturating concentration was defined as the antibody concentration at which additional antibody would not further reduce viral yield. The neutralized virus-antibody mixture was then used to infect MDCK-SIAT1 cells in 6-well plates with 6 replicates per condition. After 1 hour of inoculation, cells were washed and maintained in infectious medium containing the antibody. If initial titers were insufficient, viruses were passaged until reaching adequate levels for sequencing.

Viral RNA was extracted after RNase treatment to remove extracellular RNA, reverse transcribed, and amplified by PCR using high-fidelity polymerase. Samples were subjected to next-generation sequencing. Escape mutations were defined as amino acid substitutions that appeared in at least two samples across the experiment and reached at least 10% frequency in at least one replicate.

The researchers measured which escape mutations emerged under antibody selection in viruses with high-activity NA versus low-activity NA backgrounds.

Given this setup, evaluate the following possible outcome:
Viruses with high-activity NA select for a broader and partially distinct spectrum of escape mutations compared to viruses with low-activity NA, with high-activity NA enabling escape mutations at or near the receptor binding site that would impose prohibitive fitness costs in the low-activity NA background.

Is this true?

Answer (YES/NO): NO